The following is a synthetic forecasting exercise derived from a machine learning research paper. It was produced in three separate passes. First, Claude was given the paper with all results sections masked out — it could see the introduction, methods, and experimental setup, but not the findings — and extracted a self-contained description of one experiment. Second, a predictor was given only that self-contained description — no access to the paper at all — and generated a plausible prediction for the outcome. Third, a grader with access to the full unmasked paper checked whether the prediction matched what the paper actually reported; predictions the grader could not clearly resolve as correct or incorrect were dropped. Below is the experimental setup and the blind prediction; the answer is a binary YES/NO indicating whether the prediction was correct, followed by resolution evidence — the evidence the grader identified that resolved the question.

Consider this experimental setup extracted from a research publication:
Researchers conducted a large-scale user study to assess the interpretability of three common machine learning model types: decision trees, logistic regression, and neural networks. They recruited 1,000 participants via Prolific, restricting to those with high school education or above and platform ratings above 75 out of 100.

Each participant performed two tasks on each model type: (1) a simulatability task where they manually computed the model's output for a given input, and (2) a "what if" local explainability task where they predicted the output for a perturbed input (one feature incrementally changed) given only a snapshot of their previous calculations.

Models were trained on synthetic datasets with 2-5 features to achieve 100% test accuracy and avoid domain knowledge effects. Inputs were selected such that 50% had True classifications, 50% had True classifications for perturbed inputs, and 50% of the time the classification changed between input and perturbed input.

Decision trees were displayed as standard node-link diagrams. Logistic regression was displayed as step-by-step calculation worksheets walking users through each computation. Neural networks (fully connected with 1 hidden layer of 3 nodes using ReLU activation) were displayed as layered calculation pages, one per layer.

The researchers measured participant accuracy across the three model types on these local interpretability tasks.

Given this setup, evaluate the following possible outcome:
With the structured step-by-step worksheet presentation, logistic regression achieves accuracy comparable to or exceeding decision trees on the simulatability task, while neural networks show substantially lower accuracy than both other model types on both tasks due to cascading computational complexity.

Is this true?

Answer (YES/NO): NO